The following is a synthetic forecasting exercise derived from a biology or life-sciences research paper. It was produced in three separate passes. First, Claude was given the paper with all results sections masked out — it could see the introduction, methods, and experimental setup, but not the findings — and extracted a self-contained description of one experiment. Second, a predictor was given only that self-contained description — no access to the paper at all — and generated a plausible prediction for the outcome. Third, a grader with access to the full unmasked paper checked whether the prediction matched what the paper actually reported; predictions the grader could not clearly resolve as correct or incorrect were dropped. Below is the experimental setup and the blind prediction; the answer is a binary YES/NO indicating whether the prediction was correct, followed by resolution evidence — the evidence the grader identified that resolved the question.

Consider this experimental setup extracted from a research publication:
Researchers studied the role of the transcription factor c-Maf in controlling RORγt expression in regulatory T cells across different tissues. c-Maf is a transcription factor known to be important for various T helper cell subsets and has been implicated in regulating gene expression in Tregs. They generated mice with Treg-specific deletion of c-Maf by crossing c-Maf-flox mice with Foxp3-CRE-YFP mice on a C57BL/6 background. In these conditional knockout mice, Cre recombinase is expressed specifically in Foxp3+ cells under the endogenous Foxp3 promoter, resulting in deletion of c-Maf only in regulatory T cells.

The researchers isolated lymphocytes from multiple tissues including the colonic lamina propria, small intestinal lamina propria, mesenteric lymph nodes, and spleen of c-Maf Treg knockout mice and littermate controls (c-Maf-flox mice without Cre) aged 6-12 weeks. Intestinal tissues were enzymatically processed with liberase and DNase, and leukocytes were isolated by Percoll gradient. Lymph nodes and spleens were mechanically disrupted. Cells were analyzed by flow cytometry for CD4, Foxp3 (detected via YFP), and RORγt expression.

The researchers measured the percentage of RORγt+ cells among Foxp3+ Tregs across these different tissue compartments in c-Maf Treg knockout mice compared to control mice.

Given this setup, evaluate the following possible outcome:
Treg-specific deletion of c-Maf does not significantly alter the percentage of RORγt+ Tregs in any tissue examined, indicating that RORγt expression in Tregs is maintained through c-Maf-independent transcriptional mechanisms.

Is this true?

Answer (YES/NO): NO